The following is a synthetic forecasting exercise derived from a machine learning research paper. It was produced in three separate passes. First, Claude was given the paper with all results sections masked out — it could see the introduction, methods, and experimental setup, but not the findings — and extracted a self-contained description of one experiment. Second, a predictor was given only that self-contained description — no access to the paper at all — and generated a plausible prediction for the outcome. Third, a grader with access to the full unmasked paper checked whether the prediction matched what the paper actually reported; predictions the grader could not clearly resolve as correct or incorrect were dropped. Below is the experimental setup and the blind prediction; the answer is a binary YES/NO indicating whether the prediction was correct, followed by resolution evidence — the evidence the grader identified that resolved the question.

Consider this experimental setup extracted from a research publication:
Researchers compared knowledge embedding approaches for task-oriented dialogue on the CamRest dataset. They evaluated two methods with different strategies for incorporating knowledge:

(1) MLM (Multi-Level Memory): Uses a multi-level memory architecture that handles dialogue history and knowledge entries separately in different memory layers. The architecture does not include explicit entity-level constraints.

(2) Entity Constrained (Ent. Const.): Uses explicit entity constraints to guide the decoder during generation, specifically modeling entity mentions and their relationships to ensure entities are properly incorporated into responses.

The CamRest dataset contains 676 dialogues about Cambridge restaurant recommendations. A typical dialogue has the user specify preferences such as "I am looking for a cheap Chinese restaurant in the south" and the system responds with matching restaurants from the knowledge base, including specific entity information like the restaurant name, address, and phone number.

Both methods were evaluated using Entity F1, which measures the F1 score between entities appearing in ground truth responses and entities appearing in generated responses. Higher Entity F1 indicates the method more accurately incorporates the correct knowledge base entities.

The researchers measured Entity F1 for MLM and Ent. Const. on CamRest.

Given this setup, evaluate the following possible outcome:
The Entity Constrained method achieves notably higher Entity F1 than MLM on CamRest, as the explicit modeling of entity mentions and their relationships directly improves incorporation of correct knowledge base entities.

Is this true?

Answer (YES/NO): NO